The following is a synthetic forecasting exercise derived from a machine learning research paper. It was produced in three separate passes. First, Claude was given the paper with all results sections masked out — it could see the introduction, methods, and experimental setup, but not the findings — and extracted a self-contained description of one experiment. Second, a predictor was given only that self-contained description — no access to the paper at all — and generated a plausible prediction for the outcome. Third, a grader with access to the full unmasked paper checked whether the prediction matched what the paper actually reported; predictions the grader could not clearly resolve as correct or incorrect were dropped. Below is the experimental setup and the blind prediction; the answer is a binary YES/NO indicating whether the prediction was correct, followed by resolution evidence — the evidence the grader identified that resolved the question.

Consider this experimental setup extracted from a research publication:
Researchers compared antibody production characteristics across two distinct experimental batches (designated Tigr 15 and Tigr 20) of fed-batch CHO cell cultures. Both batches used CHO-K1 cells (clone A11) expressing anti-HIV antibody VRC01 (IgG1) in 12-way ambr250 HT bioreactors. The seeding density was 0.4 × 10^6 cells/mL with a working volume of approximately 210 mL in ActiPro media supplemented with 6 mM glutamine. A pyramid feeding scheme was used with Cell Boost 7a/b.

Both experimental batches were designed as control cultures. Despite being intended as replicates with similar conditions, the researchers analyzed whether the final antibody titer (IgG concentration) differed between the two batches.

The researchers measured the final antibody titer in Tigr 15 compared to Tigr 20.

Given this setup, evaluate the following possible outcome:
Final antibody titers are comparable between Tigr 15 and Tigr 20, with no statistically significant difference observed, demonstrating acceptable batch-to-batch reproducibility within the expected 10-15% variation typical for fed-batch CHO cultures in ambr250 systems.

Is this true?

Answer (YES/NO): NO